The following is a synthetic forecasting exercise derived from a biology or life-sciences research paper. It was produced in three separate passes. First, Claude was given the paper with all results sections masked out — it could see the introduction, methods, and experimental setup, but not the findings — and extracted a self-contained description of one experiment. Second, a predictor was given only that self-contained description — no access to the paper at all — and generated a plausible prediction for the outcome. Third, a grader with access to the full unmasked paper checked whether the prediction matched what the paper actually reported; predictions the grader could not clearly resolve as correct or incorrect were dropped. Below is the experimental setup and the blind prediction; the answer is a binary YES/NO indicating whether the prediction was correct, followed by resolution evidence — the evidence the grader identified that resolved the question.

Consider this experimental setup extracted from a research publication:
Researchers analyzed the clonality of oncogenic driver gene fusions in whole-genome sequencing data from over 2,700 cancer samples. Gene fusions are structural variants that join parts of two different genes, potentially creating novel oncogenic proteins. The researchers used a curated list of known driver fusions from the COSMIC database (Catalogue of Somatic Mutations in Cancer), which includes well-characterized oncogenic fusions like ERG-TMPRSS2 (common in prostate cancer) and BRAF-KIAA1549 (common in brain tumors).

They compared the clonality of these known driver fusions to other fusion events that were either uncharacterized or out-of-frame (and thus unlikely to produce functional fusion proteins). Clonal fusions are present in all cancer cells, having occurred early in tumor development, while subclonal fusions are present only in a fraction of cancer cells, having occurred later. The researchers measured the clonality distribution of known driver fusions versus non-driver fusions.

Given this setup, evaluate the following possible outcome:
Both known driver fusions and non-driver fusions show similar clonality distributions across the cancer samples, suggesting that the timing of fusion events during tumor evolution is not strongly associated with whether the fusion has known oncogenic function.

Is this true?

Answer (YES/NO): NO